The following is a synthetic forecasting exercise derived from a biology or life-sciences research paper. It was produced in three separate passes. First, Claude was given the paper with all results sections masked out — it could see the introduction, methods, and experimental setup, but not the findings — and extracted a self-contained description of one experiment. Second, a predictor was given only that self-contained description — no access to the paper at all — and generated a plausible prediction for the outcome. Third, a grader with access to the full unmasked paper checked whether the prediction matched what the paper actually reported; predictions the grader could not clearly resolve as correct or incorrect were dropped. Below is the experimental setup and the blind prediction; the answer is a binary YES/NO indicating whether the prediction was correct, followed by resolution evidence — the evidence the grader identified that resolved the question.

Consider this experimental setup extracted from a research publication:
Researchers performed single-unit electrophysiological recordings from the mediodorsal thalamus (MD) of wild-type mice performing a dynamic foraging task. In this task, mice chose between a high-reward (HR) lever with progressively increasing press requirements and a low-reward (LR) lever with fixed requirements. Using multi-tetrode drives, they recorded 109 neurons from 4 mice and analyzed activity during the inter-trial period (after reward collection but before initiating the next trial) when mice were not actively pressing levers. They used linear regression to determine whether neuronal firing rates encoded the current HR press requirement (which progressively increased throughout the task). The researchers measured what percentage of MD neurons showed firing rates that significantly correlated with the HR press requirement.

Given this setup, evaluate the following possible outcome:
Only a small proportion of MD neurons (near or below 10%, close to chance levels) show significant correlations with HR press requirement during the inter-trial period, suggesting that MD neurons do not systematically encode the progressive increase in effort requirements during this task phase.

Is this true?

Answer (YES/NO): NO